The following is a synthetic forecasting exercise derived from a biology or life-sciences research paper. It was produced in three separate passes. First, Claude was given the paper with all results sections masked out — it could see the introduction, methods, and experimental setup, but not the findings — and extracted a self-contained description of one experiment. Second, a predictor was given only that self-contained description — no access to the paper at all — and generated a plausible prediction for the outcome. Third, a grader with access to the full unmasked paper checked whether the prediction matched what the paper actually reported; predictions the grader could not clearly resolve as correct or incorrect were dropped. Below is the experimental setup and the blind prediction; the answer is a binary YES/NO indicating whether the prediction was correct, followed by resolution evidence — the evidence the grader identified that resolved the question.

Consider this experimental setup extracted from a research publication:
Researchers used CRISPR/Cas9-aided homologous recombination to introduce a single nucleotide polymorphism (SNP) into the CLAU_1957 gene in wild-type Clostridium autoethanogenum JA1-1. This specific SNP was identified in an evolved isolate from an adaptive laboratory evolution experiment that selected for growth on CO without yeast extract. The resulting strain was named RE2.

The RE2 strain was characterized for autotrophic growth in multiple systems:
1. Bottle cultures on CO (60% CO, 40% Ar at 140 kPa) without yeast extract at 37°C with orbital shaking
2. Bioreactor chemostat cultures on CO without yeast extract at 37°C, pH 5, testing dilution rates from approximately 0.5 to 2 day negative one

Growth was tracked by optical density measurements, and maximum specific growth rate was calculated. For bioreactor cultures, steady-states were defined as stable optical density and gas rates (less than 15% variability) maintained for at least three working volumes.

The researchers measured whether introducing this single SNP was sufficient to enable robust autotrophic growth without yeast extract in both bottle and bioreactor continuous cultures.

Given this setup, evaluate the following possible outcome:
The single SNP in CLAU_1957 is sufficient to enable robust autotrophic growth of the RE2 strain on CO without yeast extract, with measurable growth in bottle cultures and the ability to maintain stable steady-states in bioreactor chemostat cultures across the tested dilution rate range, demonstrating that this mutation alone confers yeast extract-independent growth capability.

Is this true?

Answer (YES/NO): YES